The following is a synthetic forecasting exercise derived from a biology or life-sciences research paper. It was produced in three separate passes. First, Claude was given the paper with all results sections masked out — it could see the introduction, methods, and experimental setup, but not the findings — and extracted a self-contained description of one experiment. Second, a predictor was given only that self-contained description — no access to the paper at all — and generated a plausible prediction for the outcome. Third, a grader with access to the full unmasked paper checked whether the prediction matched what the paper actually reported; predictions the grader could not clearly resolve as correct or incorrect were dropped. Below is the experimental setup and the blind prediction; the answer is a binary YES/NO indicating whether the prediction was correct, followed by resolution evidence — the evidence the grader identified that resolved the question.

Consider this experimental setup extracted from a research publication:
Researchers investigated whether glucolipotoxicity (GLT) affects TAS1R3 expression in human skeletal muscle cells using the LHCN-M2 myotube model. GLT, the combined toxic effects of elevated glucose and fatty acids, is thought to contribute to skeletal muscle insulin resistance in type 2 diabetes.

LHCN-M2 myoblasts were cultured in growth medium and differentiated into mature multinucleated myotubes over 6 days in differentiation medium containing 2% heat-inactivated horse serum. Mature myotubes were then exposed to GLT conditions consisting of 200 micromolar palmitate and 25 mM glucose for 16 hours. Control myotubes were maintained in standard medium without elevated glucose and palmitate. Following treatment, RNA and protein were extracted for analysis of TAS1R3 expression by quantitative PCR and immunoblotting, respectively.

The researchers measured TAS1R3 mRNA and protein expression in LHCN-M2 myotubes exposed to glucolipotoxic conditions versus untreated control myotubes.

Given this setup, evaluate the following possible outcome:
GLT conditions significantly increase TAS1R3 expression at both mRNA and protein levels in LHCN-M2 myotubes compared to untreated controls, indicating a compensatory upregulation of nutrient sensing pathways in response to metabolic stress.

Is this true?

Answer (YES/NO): NO